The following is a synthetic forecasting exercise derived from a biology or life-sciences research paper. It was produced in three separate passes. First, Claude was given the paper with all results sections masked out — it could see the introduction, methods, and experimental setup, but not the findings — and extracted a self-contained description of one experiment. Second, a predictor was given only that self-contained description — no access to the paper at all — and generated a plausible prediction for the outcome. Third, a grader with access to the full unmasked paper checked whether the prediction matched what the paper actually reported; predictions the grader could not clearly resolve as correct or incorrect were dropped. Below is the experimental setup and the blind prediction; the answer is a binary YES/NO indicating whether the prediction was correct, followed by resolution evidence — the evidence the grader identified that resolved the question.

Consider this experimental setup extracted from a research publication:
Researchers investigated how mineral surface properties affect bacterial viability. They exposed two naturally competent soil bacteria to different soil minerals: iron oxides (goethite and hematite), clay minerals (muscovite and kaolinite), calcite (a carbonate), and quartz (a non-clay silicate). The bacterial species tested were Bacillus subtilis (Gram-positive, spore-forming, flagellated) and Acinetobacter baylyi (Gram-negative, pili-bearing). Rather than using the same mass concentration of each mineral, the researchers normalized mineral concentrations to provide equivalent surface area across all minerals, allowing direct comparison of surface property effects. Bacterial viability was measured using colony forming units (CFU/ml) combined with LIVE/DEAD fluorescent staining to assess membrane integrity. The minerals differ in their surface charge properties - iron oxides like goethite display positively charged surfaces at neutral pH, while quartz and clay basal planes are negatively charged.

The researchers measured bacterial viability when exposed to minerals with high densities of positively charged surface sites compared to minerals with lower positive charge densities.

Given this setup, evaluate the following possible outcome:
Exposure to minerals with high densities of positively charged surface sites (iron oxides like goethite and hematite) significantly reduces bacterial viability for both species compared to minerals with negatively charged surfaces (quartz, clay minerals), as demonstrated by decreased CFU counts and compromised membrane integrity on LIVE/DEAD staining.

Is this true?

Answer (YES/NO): YES